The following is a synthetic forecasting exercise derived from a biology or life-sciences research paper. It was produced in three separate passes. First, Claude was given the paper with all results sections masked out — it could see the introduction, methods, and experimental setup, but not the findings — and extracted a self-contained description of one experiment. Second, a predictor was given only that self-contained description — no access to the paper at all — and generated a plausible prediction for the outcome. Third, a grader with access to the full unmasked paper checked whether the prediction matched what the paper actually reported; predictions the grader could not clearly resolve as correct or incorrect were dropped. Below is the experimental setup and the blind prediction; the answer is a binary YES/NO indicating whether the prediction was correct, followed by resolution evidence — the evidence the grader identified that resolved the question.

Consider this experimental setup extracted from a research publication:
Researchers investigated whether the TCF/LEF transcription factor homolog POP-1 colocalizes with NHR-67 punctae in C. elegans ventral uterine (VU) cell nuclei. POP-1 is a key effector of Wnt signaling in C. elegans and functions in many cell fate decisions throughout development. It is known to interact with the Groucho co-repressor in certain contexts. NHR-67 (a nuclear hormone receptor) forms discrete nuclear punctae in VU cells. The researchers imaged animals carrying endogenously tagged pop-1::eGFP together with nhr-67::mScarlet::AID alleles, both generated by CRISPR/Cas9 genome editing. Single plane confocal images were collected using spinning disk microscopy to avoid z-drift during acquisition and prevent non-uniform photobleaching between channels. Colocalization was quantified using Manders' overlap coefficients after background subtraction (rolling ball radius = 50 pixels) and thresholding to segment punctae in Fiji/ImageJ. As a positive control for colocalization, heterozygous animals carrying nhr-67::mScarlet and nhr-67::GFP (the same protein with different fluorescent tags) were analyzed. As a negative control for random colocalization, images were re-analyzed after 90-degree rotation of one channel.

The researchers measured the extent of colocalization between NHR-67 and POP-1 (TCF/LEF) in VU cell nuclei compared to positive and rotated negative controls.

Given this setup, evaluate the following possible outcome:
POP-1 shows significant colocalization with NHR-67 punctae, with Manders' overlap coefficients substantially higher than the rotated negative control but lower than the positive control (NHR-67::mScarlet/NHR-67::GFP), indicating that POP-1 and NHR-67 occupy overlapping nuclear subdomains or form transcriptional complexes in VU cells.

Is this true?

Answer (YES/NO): YES